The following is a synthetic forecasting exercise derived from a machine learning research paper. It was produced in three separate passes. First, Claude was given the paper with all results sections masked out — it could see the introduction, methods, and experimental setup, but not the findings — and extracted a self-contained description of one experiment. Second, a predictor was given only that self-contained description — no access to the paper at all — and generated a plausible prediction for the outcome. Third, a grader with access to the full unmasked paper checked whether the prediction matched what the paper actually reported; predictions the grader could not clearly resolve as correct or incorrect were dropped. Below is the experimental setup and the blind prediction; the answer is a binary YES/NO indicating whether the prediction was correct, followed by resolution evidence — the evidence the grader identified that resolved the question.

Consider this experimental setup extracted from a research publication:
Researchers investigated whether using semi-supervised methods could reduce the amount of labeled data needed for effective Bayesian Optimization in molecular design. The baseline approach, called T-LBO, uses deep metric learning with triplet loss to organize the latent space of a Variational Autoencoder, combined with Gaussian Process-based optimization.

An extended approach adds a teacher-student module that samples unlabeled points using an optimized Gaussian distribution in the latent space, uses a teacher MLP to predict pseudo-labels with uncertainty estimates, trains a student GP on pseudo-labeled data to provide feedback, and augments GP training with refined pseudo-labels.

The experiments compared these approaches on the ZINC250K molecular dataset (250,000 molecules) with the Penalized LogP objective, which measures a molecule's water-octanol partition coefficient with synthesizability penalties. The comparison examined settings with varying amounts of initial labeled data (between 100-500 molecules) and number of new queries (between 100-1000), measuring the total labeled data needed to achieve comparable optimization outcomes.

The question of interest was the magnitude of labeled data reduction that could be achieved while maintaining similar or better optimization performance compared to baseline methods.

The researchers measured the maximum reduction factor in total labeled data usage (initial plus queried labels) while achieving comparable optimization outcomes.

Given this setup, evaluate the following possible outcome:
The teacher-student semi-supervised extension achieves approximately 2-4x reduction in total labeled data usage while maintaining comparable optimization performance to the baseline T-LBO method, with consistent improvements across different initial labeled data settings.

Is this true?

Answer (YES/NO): NO